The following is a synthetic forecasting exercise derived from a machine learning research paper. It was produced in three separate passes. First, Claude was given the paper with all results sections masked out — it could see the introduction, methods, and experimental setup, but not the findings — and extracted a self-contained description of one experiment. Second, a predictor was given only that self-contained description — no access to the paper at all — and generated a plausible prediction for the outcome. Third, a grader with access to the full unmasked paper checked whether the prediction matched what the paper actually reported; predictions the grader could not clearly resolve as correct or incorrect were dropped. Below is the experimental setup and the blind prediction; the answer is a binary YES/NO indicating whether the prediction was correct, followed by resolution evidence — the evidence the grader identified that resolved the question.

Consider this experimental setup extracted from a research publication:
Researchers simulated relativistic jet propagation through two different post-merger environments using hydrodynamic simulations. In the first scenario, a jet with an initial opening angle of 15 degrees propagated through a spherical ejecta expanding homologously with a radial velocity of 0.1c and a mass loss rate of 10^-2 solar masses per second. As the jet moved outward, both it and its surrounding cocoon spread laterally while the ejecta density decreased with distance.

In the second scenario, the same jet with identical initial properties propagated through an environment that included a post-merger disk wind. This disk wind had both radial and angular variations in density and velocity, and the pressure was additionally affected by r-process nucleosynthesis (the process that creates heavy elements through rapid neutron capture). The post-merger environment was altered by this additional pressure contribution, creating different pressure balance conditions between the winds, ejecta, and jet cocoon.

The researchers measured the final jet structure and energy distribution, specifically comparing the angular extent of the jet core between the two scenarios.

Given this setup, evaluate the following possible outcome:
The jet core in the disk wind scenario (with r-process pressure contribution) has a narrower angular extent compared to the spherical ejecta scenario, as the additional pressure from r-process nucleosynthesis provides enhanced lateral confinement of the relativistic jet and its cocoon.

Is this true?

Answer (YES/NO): YES